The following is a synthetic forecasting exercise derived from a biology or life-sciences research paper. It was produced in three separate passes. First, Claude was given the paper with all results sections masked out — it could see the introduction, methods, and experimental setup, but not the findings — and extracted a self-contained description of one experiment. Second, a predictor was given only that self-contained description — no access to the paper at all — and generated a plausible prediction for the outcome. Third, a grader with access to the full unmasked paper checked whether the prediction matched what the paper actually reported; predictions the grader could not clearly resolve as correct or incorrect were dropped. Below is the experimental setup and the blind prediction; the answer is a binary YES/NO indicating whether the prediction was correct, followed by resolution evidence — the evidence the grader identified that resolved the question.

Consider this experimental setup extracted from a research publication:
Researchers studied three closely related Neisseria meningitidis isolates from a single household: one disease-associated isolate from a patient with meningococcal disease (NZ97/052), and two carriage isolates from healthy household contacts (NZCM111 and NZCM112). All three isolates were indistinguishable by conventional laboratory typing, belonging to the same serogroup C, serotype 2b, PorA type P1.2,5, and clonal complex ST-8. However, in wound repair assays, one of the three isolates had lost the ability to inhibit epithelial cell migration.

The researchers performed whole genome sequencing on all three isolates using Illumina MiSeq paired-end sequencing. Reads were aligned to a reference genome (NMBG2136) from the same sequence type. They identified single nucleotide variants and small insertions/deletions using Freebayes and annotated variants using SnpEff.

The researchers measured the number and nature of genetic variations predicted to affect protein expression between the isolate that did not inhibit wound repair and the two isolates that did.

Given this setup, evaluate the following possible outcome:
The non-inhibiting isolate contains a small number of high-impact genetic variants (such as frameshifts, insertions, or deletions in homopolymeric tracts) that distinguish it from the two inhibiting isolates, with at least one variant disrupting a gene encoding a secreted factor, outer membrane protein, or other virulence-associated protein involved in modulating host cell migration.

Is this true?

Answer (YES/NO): YES